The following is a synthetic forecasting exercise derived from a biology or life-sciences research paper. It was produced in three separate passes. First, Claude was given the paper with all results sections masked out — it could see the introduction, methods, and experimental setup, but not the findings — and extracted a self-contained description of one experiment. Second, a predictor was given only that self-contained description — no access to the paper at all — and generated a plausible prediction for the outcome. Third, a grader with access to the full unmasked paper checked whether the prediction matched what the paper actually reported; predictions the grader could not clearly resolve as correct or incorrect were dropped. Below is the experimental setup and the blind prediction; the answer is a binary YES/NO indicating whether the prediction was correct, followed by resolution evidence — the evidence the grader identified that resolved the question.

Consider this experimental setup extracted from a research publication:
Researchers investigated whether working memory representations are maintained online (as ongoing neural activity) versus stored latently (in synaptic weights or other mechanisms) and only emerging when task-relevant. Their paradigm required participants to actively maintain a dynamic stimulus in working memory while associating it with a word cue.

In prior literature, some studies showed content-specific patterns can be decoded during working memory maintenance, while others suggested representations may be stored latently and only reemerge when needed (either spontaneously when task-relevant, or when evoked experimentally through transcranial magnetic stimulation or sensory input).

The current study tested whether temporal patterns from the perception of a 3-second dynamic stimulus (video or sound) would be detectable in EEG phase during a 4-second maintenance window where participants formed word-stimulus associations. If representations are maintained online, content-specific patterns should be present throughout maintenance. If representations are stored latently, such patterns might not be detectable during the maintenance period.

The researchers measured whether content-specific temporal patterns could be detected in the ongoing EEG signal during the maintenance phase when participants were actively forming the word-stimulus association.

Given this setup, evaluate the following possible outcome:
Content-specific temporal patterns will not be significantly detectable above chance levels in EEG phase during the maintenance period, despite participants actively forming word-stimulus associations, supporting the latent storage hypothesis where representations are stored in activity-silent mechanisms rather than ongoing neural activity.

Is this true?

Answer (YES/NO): NO